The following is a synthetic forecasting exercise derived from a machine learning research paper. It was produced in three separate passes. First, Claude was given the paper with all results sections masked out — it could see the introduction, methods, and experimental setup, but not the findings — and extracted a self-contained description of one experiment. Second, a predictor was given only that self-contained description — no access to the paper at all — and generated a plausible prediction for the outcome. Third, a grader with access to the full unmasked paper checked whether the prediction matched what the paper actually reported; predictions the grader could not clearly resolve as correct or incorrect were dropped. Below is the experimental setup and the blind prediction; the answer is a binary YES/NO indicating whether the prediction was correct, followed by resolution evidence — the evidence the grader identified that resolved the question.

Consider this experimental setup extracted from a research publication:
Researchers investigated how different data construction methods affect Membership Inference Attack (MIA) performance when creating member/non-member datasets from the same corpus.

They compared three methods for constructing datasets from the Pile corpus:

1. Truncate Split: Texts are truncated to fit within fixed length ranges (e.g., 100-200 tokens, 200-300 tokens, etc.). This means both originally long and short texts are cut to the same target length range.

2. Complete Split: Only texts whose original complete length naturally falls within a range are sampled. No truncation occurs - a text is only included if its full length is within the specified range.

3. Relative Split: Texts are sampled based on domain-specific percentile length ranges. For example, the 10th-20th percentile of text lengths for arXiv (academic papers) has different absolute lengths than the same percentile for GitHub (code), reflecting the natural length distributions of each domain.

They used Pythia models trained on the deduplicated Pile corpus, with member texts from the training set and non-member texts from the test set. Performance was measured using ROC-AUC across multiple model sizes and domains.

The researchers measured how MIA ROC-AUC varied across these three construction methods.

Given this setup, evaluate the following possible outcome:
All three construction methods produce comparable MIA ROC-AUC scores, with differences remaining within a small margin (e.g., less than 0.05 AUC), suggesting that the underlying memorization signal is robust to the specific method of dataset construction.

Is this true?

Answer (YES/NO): NO